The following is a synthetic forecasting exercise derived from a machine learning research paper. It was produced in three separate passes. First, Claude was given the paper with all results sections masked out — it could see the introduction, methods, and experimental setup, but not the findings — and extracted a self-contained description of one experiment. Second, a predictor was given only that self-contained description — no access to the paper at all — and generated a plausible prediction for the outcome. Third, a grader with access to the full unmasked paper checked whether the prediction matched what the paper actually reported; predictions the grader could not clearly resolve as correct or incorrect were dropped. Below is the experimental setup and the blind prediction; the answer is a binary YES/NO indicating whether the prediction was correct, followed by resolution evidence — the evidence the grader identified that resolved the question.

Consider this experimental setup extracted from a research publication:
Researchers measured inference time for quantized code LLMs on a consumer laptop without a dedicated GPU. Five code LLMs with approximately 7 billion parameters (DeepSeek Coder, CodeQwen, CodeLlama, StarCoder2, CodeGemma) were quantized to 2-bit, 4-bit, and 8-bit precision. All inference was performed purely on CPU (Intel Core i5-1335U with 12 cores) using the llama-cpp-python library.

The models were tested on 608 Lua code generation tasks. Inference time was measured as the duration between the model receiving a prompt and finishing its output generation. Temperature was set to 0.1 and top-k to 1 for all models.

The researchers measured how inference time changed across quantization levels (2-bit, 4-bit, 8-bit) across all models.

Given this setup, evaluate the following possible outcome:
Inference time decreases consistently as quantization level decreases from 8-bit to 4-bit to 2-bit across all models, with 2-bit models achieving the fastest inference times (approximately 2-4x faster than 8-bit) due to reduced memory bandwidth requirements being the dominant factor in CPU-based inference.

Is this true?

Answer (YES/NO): NO